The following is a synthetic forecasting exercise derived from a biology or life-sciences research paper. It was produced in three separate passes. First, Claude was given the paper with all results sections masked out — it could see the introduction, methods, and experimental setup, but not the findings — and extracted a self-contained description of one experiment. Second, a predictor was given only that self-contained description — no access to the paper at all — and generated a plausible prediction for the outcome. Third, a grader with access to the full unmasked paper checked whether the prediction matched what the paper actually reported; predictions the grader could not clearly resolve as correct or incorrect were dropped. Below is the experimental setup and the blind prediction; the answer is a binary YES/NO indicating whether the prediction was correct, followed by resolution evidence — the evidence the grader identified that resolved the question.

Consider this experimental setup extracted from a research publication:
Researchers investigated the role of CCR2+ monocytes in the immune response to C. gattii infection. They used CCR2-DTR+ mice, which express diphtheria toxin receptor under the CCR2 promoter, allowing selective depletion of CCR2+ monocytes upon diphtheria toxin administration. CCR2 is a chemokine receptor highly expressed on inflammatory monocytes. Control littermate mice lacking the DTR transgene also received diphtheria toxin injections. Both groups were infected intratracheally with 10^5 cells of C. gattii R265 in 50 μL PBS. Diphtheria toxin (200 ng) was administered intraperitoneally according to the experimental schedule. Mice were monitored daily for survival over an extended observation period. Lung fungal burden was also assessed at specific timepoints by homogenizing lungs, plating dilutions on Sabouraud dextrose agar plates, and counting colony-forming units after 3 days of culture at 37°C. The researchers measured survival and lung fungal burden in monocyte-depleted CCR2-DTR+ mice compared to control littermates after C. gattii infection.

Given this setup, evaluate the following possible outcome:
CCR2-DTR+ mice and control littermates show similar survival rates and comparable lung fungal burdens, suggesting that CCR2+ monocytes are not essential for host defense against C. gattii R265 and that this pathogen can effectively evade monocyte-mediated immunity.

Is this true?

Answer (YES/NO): NO